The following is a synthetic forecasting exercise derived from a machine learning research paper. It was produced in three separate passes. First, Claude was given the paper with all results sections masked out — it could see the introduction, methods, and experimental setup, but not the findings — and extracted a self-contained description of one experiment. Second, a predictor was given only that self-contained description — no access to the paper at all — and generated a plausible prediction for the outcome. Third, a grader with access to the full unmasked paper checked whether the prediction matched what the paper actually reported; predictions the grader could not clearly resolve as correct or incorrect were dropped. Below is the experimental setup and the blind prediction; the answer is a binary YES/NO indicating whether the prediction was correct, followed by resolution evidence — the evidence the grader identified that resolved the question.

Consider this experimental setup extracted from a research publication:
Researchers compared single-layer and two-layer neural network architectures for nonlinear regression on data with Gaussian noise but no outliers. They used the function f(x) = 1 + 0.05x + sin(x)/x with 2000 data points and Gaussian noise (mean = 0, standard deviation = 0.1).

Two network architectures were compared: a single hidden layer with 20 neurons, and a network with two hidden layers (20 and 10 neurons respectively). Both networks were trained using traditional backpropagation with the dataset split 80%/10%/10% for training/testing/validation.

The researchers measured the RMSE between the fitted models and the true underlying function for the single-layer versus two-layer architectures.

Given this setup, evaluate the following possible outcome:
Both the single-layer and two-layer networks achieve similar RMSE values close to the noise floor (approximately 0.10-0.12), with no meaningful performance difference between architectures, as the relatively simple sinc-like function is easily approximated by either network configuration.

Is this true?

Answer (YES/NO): NO